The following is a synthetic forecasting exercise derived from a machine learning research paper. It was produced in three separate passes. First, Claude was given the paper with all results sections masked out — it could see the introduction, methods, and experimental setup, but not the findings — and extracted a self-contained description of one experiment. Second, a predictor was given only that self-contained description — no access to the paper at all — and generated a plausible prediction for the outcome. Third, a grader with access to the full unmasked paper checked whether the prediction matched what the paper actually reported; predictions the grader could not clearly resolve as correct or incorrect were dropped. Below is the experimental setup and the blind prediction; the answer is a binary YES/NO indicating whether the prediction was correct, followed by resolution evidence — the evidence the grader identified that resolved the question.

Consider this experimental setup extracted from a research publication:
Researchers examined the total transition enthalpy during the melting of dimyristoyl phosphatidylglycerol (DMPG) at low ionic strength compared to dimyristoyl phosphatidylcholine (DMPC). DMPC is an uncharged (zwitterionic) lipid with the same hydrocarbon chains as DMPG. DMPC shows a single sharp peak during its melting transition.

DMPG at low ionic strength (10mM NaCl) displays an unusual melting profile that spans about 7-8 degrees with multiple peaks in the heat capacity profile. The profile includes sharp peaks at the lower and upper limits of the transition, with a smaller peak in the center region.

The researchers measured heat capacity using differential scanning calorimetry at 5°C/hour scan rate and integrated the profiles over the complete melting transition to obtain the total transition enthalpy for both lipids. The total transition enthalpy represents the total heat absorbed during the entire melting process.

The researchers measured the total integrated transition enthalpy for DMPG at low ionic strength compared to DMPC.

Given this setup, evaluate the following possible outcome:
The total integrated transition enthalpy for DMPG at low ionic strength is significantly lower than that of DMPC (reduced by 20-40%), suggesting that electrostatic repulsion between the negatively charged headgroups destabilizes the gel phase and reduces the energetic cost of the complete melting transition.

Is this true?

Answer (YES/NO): NO